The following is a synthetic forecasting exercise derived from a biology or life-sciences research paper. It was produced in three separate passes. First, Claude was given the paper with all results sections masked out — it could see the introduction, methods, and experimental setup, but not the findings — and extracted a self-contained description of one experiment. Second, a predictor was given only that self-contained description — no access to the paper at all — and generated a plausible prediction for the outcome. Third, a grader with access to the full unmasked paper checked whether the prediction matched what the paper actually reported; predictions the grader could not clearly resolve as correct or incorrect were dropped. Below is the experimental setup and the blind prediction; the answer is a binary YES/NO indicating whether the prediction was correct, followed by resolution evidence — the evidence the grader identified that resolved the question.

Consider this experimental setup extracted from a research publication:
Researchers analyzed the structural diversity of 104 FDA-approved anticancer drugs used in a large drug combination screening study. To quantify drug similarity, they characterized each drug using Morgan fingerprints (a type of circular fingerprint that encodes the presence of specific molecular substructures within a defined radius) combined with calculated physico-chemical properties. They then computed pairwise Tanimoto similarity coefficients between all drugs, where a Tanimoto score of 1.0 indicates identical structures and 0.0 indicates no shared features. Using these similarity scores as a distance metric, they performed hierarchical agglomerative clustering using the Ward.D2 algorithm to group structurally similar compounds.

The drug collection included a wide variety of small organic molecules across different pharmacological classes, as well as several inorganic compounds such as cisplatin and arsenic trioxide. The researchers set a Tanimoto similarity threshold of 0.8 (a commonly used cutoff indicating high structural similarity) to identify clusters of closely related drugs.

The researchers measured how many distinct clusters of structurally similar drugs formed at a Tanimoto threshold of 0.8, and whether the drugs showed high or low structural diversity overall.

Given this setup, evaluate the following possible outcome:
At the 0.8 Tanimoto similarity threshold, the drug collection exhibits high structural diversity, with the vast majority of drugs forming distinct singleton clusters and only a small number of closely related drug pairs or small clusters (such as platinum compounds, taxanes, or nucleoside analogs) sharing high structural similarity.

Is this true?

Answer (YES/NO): NO